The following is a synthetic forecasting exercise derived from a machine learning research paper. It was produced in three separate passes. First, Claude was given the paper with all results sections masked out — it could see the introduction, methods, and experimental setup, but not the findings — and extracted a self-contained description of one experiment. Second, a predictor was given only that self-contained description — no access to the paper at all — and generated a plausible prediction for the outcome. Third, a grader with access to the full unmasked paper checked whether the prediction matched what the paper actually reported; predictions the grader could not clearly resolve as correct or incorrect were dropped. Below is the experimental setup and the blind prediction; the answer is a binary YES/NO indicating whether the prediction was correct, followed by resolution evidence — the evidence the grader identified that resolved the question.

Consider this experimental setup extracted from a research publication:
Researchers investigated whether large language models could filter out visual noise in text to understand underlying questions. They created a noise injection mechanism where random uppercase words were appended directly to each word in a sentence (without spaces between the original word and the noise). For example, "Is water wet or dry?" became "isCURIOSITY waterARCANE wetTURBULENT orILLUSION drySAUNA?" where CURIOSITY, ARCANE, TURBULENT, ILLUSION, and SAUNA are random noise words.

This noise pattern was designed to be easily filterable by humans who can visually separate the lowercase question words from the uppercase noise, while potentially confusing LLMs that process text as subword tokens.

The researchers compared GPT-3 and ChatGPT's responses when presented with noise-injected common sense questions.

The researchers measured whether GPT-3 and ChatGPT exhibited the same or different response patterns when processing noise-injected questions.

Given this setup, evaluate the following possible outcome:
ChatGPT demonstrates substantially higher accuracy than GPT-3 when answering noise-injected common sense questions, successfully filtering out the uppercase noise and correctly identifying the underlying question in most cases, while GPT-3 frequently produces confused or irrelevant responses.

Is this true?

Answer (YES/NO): NO